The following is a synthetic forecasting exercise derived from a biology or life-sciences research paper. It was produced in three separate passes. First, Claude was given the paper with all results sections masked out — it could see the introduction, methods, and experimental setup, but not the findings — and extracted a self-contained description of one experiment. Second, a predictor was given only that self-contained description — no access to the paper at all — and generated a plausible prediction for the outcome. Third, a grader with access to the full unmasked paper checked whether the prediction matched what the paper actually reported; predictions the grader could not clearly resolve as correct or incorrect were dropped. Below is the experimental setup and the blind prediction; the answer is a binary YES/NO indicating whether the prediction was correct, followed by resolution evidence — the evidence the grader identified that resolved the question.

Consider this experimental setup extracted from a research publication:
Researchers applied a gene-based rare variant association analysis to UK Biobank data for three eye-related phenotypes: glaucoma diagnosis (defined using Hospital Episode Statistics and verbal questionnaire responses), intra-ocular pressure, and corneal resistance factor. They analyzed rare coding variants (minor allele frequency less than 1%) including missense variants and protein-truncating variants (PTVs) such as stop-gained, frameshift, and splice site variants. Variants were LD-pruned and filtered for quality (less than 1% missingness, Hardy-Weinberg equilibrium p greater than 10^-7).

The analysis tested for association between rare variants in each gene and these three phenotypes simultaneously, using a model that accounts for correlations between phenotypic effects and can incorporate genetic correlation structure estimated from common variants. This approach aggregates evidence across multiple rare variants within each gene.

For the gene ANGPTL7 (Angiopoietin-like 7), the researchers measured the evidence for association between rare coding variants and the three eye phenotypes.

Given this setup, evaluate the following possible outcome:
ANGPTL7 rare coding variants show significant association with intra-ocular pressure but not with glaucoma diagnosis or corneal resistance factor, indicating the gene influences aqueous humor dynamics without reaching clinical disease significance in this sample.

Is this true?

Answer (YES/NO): NO